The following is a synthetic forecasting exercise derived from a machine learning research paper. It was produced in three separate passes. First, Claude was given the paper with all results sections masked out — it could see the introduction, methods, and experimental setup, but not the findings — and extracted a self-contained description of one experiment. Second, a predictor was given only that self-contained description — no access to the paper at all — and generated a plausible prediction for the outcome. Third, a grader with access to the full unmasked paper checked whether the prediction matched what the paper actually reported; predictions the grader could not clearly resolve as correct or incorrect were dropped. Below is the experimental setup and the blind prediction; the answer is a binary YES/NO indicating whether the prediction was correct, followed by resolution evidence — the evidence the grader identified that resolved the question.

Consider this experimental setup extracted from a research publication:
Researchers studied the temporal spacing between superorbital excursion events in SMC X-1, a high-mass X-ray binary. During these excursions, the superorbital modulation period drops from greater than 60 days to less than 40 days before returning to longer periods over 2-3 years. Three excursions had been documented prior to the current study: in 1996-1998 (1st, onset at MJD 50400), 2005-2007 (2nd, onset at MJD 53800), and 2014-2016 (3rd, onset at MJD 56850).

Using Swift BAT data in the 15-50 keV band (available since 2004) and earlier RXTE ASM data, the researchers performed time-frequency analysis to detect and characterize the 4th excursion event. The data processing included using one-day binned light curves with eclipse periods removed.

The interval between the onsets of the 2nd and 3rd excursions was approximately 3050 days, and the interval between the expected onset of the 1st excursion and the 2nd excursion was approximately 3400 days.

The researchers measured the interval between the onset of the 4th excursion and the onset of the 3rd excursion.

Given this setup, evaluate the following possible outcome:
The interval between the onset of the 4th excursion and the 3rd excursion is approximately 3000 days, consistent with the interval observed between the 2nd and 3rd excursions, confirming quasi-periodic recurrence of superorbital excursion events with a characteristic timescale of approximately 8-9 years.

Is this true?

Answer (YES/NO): NO